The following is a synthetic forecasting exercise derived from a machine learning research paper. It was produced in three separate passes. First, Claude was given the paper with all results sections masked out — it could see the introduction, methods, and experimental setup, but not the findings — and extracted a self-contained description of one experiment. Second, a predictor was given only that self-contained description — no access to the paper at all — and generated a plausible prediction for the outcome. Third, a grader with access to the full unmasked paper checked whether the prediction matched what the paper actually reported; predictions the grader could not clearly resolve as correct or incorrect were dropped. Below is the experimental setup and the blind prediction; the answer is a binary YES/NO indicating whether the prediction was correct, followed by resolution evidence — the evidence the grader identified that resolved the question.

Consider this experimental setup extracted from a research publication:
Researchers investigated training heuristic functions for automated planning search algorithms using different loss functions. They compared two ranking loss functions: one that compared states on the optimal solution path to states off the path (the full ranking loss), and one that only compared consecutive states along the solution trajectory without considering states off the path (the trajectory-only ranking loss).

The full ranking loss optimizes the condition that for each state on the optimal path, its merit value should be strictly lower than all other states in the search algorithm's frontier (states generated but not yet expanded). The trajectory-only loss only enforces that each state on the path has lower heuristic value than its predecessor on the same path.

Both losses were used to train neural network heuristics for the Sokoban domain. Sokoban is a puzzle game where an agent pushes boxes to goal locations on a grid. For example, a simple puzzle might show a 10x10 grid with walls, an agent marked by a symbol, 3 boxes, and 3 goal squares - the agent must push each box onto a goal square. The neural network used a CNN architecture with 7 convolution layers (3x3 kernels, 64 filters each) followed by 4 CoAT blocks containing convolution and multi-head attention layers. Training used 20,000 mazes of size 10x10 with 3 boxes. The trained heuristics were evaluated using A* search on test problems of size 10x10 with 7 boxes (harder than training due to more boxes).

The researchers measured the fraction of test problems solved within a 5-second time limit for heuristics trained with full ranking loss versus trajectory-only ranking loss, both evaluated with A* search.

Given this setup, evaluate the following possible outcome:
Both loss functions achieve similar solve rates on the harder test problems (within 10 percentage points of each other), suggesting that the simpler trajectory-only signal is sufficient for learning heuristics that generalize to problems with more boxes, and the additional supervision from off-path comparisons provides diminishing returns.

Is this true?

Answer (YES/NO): NO